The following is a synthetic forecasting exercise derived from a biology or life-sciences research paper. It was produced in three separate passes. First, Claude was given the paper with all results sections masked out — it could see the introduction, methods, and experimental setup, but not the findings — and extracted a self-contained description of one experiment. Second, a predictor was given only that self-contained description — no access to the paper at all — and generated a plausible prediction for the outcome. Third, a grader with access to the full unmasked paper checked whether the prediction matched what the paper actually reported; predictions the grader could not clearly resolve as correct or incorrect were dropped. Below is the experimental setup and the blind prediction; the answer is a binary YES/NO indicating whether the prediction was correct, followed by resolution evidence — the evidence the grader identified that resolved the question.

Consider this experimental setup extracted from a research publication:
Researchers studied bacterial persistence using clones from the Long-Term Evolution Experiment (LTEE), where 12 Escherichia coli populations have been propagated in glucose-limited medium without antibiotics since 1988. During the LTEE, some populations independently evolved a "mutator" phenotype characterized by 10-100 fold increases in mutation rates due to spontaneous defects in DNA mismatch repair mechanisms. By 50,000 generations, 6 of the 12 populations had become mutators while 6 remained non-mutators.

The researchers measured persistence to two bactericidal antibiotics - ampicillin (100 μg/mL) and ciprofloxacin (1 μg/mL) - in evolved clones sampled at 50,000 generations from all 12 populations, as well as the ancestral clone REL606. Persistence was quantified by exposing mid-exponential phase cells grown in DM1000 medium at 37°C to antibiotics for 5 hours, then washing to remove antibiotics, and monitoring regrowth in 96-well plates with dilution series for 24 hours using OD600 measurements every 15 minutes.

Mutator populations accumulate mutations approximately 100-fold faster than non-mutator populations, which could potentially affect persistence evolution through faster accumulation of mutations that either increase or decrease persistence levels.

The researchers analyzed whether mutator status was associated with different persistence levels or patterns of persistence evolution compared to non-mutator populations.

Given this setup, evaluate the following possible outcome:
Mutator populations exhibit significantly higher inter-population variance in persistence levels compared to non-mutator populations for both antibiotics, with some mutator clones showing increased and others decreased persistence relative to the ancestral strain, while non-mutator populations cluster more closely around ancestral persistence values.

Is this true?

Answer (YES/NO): NO